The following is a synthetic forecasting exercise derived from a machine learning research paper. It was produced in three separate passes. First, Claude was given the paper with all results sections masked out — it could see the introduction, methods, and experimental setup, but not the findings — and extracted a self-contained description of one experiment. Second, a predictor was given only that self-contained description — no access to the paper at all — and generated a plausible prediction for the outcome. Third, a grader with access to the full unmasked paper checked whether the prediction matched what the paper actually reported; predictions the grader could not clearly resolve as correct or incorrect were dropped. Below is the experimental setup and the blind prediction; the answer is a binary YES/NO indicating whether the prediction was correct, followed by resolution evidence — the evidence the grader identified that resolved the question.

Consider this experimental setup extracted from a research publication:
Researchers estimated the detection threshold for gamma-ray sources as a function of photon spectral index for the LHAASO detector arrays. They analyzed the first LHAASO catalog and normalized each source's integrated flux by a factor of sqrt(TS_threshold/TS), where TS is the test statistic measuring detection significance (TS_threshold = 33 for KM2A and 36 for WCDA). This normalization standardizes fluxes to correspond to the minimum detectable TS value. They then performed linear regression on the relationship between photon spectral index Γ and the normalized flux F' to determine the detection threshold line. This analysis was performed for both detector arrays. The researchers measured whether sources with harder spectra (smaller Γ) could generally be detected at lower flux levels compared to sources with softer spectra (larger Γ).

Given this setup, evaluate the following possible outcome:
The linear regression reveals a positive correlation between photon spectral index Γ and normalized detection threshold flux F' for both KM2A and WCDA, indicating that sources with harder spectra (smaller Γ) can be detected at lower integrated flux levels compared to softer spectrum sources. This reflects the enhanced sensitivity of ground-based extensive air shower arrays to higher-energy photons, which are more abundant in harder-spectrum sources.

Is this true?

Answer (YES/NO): YES